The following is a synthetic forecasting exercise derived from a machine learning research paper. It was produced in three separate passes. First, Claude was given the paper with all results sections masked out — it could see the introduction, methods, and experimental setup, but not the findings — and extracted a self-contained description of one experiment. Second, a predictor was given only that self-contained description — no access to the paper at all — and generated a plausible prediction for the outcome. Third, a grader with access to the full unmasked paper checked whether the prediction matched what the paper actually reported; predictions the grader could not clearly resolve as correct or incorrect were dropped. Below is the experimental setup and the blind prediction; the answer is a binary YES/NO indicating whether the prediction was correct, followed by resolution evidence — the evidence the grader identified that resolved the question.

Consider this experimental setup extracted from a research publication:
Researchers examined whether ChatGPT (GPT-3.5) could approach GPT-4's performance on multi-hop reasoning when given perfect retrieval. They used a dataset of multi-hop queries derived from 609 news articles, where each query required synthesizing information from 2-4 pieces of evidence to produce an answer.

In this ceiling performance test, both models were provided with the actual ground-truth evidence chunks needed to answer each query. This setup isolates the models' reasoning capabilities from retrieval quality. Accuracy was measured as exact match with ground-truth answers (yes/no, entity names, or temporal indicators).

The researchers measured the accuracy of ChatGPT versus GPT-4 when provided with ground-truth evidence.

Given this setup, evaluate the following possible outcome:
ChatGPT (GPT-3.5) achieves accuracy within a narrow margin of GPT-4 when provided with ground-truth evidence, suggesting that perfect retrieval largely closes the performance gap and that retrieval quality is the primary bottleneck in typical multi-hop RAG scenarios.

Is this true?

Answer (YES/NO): NO